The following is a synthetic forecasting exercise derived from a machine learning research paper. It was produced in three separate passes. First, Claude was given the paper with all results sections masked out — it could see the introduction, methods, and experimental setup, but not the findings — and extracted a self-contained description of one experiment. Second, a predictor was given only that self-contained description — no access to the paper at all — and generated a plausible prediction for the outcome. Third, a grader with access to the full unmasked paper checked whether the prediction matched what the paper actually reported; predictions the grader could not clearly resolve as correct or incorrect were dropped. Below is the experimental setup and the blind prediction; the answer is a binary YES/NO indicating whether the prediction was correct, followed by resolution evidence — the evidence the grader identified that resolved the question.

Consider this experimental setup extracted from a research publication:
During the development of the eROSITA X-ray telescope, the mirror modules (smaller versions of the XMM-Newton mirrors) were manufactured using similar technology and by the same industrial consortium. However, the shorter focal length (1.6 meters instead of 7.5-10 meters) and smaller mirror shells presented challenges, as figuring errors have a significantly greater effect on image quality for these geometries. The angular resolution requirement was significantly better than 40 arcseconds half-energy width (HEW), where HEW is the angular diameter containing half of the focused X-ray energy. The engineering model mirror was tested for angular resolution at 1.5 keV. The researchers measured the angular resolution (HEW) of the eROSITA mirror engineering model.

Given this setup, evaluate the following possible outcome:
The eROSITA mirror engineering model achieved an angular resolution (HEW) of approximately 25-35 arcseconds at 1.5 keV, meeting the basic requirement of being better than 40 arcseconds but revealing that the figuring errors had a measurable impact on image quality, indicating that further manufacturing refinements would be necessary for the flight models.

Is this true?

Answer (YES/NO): NO